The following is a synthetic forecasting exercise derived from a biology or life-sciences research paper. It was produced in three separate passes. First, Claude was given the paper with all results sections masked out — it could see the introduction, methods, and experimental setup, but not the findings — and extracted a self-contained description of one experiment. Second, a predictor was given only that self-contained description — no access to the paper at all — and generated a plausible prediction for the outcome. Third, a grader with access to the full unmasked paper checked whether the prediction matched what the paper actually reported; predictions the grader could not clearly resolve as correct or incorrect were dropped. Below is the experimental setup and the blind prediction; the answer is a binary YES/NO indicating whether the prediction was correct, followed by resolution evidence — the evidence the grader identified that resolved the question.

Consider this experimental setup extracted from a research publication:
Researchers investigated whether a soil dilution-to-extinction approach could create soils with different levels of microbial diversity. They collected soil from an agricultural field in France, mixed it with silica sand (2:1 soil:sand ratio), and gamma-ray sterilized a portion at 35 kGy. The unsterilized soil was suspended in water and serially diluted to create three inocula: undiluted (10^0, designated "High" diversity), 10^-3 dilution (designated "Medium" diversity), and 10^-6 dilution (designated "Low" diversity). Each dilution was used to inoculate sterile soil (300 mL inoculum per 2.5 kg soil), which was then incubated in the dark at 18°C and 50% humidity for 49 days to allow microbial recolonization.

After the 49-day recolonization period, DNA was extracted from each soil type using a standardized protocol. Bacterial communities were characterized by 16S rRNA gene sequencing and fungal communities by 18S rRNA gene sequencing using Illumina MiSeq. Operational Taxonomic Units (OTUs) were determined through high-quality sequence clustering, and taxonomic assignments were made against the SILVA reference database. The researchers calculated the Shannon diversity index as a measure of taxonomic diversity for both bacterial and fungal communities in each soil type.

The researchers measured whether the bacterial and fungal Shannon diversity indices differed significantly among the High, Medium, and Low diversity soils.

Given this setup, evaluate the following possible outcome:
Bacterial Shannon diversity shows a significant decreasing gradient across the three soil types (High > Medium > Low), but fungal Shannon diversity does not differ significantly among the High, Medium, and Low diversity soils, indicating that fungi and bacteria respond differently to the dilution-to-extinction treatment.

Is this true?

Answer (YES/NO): NO